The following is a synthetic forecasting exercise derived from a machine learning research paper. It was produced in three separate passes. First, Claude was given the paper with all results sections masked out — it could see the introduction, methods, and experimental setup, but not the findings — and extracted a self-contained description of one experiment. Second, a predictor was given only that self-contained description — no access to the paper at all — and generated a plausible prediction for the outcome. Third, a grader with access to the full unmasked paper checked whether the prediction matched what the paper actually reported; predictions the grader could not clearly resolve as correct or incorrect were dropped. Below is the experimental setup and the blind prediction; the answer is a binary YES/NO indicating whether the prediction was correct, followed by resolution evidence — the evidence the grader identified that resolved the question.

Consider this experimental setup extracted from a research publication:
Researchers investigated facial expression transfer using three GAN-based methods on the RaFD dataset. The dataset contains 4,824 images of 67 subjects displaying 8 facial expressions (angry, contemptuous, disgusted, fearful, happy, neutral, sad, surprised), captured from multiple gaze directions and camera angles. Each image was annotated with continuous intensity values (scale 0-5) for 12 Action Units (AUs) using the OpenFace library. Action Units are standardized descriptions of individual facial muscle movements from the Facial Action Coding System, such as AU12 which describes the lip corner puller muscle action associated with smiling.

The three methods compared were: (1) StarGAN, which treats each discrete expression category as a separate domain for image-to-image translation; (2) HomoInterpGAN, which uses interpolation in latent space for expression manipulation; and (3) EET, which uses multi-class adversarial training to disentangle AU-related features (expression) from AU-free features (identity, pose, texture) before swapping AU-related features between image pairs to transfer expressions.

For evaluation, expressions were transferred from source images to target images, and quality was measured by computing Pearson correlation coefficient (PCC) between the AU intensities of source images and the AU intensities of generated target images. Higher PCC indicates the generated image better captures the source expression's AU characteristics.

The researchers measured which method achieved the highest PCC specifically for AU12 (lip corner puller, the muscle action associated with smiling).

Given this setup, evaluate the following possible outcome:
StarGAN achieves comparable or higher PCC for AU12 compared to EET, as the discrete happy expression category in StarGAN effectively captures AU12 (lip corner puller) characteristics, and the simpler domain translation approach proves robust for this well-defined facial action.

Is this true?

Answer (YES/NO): YES